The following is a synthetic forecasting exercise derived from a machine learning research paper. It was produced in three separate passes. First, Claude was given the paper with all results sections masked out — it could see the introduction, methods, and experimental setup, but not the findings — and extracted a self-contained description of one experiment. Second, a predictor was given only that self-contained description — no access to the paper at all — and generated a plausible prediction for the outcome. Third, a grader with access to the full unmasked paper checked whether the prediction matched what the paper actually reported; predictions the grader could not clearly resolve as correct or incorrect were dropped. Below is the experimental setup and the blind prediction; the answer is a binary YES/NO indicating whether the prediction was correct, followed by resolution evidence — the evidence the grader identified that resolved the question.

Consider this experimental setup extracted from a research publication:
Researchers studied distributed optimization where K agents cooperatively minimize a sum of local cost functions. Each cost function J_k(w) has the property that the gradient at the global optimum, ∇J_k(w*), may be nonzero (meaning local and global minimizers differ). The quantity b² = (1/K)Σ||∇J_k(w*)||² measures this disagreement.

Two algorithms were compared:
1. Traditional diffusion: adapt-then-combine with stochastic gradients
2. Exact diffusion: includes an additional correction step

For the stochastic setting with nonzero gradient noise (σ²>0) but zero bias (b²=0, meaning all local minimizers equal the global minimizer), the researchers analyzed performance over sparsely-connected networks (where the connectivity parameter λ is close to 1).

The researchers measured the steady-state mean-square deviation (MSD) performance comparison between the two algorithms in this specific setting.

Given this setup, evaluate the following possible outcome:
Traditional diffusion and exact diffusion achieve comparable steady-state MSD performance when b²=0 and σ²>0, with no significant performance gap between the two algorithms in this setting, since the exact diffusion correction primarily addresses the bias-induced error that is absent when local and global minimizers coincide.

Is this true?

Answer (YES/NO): YES